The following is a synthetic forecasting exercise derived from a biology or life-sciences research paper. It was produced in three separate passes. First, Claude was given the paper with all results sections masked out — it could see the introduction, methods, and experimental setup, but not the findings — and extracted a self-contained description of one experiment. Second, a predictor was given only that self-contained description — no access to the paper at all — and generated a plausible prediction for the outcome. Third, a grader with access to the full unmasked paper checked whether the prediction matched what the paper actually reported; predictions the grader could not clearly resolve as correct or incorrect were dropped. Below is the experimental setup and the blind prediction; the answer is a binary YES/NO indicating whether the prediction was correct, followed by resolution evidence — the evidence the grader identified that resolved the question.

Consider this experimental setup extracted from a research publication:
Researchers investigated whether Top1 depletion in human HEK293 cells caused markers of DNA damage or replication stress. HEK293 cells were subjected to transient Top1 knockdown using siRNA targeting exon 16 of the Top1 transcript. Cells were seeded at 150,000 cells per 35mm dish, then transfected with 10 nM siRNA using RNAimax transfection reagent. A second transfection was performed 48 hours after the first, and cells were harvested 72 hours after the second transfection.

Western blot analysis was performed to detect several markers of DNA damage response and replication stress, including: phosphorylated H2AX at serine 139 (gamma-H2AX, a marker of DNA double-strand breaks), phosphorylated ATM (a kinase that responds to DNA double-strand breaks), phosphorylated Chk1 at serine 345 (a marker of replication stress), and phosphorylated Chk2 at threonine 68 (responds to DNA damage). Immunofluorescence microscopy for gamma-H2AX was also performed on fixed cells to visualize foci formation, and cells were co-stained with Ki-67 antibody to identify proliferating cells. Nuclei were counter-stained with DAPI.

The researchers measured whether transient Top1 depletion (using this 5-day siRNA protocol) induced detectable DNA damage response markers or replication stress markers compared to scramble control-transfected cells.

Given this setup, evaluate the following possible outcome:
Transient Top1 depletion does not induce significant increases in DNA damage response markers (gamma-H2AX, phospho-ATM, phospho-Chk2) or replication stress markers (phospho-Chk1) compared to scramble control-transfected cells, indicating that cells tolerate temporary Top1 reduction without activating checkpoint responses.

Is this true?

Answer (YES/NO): NO